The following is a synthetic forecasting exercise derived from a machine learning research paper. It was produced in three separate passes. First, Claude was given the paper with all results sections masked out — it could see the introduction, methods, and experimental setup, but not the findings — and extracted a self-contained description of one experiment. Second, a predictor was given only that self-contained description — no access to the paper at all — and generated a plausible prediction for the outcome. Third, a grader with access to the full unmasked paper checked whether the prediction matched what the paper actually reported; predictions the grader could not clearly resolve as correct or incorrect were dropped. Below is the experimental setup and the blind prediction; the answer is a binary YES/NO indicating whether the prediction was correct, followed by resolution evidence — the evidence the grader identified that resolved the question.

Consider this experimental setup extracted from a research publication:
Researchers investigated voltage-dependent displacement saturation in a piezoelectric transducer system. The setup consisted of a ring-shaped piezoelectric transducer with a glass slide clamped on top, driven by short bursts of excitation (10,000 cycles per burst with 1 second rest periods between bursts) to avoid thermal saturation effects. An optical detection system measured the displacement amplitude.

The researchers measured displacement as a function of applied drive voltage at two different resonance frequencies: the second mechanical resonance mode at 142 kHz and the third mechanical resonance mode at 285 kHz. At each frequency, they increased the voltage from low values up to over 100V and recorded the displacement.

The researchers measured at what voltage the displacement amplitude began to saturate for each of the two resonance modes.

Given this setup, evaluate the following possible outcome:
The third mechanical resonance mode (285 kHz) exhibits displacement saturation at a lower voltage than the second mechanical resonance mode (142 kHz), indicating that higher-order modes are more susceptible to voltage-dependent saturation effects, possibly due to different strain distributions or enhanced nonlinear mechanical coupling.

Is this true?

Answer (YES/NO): YES